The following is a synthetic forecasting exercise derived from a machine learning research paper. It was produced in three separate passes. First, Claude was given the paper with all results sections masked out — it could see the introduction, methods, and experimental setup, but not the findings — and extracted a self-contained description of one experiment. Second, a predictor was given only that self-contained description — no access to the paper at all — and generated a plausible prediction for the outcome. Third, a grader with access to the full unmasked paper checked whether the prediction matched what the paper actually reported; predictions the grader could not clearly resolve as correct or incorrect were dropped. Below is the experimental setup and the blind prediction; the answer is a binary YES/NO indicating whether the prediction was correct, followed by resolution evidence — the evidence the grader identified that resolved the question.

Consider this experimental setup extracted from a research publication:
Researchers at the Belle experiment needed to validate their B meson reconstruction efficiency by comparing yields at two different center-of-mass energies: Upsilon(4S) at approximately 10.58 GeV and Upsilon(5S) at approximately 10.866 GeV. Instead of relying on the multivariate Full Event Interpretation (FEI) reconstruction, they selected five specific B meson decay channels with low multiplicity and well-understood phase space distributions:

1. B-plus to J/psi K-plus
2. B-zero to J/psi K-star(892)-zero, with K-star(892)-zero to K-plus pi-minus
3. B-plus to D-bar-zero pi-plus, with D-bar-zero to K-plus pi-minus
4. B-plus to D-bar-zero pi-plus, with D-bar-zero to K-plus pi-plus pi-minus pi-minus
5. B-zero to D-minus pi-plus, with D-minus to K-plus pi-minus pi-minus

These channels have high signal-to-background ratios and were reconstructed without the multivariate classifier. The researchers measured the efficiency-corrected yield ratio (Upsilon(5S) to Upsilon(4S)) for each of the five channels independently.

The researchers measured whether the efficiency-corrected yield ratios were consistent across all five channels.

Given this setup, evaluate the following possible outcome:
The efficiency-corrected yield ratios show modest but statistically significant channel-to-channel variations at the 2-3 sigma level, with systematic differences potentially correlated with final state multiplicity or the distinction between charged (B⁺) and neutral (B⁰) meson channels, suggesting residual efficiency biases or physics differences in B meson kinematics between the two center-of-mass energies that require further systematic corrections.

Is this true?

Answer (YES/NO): NO